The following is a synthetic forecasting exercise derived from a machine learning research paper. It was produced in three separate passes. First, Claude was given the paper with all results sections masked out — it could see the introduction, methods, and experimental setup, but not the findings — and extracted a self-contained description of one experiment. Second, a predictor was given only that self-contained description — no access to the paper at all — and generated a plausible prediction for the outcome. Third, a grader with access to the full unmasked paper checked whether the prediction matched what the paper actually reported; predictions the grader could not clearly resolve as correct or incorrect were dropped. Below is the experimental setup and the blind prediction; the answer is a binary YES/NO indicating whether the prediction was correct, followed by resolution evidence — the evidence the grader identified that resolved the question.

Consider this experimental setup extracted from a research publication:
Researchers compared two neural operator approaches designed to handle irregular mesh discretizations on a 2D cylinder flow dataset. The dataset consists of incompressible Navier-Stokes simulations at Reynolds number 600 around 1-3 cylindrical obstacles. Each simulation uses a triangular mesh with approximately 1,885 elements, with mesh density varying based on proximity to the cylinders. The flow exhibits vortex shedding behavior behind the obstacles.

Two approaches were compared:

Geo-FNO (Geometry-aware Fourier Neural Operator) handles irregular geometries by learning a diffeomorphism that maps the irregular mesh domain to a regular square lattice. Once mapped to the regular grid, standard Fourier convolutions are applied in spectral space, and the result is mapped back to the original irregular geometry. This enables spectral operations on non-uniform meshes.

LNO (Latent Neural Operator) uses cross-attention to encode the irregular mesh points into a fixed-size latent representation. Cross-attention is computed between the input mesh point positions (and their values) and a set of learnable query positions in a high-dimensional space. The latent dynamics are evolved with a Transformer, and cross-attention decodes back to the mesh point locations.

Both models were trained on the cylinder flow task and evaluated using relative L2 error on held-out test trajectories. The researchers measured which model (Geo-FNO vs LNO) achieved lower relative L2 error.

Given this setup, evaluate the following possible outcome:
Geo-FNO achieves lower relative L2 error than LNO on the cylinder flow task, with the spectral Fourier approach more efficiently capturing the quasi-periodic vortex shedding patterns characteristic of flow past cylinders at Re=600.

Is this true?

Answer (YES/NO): YES